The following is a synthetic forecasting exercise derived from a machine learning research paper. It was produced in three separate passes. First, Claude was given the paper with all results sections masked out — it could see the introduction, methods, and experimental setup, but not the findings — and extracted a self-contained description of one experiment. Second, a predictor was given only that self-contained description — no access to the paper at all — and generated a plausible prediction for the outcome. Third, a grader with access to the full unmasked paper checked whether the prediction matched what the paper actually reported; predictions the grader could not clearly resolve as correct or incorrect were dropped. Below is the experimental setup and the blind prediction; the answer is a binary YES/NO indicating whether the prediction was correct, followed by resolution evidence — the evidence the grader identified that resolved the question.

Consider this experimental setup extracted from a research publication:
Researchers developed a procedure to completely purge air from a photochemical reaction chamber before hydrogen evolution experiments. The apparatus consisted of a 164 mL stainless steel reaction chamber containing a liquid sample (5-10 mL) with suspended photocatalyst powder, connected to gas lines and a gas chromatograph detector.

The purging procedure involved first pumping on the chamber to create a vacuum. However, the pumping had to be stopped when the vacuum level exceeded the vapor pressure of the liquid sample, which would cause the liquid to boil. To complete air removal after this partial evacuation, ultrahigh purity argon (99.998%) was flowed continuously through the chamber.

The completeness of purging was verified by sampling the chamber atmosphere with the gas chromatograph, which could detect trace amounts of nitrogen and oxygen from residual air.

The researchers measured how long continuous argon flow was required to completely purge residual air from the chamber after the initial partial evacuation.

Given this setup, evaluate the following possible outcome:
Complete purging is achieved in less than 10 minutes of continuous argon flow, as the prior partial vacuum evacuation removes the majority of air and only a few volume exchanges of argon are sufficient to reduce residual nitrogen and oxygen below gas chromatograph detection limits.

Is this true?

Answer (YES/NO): NO